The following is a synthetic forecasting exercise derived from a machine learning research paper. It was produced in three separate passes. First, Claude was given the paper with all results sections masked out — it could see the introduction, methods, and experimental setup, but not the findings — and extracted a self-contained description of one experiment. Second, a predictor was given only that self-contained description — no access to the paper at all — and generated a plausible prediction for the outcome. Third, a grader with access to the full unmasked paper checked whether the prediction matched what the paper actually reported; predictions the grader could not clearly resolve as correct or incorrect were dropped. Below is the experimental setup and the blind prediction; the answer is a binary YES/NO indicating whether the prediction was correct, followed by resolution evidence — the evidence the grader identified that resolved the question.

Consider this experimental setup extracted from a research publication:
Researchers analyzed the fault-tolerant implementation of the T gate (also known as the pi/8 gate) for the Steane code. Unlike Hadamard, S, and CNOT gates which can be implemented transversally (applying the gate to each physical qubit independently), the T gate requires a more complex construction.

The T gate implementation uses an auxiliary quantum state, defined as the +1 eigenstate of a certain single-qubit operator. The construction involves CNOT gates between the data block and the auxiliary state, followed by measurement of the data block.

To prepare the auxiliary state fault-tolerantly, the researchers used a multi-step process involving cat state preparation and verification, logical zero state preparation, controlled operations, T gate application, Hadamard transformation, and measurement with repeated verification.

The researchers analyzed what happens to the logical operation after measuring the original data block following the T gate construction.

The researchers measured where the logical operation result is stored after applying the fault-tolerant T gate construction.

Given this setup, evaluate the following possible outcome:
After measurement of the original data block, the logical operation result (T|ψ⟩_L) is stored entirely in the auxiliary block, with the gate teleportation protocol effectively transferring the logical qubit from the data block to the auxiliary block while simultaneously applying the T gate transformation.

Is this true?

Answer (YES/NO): YES